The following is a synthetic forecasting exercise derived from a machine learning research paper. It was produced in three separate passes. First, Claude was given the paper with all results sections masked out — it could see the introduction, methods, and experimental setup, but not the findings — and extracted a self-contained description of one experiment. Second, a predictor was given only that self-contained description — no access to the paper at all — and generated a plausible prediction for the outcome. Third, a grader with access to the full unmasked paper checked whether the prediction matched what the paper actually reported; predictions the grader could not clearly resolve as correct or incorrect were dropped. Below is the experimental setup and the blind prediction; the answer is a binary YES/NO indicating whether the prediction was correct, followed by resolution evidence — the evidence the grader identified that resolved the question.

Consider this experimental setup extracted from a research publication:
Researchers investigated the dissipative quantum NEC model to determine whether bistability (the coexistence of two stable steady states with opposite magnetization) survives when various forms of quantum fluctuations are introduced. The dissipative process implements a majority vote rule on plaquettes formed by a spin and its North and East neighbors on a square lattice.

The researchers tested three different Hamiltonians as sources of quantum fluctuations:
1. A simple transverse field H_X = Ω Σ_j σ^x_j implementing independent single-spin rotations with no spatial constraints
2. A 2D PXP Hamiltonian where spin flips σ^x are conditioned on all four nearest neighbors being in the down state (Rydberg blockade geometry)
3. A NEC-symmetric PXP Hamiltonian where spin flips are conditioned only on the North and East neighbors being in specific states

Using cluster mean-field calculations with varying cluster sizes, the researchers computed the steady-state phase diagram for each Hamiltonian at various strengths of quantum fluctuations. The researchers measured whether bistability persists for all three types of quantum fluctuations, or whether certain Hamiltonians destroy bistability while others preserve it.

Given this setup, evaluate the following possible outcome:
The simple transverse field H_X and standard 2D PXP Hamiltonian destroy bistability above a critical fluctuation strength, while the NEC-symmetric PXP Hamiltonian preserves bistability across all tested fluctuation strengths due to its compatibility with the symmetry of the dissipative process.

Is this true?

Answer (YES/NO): NO